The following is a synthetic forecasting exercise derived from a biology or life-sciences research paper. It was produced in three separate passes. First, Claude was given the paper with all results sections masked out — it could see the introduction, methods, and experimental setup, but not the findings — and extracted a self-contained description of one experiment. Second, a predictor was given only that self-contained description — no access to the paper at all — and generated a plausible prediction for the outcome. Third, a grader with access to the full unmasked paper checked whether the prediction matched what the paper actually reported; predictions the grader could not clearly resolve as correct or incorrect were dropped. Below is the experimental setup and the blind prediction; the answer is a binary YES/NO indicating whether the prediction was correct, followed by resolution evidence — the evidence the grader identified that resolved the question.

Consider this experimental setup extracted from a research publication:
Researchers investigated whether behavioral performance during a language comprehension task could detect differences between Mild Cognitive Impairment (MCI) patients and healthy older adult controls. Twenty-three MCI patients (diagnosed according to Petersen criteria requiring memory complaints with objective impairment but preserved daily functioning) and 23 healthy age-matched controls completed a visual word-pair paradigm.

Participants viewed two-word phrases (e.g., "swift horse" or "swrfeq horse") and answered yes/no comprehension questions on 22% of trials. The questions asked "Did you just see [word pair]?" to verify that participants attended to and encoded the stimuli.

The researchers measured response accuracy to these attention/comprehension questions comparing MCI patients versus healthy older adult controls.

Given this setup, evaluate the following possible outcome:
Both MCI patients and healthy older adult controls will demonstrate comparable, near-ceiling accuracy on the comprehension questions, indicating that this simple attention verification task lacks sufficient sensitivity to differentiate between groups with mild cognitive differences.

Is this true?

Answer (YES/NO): YES